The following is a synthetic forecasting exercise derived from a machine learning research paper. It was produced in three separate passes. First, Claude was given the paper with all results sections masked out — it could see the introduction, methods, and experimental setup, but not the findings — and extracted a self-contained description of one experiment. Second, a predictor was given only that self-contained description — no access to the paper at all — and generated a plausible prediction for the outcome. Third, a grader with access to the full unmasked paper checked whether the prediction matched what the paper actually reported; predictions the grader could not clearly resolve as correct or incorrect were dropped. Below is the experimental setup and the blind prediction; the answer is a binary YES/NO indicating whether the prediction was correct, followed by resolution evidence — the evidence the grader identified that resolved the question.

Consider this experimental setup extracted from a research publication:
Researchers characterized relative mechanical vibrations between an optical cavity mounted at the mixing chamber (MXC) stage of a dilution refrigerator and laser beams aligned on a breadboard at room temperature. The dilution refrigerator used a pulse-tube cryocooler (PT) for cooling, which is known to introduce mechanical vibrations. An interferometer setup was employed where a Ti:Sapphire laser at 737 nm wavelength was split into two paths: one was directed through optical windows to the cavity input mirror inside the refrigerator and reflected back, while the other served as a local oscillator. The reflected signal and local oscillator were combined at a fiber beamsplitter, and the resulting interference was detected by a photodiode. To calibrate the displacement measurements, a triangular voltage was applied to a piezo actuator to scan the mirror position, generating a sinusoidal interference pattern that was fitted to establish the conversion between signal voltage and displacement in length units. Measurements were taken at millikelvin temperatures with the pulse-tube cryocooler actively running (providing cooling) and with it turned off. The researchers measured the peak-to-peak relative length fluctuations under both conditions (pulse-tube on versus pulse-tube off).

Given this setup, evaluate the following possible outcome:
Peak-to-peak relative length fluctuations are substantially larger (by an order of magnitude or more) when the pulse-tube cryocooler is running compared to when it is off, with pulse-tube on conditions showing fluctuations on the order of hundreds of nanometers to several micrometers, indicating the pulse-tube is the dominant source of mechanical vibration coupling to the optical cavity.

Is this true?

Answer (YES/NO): NO